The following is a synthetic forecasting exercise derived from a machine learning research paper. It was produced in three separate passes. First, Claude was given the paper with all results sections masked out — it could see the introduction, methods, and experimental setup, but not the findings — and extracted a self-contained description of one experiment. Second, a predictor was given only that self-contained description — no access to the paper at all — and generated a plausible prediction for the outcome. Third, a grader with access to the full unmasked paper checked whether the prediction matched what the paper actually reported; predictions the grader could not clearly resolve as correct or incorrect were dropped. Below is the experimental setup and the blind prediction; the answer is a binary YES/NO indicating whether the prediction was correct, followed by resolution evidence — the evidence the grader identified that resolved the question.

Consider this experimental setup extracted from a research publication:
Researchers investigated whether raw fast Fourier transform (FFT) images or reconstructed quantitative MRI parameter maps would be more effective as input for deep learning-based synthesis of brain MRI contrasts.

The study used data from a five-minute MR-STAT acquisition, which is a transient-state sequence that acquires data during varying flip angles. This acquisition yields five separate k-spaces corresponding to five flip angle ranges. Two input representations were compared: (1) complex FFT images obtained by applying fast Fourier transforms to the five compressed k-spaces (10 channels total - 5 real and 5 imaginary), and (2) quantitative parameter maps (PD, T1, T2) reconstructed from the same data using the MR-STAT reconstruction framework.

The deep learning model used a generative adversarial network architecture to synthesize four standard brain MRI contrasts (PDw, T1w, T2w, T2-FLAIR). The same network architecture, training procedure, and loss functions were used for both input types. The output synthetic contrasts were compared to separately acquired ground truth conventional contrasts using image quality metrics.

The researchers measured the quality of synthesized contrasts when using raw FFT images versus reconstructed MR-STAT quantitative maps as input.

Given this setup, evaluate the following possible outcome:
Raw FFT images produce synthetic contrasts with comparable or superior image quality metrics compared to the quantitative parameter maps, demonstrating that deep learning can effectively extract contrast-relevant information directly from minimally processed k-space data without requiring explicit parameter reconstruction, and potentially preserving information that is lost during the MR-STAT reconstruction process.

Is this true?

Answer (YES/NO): YES